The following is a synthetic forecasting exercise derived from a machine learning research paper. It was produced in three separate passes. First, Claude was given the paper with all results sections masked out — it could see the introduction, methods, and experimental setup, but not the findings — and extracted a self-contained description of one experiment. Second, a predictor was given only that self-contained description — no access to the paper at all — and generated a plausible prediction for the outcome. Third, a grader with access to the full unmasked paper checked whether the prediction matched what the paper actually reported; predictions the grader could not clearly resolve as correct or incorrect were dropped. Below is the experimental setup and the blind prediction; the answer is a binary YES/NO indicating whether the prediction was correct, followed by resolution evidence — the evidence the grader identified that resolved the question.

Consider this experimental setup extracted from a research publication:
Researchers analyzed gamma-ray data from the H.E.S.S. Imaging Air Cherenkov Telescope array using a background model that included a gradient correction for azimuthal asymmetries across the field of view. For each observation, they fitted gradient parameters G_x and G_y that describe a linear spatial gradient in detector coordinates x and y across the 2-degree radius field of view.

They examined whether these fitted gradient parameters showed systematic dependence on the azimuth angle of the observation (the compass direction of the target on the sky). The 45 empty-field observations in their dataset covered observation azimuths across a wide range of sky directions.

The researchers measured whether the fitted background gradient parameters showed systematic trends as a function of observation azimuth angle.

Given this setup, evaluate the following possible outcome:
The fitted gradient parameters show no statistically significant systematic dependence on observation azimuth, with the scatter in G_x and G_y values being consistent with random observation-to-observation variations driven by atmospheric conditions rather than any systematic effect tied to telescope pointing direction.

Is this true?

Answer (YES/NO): YES